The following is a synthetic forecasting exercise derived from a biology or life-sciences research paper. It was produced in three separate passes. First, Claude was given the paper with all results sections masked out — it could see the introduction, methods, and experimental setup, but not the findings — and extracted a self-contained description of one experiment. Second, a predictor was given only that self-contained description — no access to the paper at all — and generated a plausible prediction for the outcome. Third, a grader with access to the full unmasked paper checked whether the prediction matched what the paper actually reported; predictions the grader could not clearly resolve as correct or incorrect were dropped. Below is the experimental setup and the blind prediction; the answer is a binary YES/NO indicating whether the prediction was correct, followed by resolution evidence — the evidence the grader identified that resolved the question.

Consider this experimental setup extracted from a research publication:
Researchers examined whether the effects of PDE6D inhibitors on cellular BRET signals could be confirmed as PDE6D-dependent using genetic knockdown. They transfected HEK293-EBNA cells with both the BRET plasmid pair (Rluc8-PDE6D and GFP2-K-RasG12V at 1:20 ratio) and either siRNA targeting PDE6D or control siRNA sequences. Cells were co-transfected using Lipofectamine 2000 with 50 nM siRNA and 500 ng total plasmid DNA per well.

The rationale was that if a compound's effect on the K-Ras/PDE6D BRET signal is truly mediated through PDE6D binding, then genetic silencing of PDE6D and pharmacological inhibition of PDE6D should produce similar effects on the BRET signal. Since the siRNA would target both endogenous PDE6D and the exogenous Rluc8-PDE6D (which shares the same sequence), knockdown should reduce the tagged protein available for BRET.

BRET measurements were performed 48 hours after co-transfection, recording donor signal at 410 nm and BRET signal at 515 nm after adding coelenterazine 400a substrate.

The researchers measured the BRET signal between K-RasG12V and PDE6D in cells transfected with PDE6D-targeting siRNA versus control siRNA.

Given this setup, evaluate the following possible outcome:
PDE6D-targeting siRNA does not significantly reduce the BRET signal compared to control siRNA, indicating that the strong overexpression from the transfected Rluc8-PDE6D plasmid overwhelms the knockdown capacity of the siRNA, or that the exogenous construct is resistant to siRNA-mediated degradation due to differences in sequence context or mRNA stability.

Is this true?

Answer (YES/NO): NO